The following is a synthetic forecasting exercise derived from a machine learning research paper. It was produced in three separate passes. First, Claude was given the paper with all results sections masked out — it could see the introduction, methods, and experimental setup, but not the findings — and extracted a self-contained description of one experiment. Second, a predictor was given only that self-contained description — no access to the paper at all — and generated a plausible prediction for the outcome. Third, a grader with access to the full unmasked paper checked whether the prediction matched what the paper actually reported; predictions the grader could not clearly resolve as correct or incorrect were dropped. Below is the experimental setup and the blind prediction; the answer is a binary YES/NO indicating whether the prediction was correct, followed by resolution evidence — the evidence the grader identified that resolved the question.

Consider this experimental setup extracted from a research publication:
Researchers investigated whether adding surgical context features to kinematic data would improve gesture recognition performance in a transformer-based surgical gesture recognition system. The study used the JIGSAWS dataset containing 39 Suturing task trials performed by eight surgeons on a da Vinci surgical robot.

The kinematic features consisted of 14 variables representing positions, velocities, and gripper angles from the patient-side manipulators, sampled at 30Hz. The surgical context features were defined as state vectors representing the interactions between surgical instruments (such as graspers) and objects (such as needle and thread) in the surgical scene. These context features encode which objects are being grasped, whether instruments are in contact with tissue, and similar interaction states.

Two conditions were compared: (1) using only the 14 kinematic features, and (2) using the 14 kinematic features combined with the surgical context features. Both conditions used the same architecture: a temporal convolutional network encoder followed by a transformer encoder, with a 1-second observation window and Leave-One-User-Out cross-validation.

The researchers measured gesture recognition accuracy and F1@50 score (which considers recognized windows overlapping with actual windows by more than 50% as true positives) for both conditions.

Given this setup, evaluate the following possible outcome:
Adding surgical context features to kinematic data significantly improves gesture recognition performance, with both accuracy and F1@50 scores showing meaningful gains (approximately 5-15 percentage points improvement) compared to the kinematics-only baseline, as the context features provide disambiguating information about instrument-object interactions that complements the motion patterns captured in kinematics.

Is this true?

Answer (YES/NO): NO